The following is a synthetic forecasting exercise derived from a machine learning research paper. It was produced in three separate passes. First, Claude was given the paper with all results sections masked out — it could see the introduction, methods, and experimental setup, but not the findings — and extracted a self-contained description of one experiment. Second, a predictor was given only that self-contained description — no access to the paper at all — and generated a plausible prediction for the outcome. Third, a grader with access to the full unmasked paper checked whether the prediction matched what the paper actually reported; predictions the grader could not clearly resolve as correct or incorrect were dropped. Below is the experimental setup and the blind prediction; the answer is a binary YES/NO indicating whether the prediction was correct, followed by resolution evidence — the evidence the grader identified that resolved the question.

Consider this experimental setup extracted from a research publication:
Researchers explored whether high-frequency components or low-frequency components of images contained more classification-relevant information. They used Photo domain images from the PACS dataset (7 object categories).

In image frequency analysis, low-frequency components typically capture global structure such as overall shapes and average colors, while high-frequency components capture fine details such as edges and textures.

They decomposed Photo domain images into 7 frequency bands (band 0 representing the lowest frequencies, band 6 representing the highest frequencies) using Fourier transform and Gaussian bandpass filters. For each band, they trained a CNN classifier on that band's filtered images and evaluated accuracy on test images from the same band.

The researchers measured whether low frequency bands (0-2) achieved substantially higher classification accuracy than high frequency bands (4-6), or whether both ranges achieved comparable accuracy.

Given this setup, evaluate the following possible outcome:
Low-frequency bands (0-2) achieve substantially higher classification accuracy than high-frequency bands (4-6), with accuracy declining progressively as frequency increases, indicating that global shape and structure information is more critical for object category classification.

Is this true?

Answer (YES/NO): NO